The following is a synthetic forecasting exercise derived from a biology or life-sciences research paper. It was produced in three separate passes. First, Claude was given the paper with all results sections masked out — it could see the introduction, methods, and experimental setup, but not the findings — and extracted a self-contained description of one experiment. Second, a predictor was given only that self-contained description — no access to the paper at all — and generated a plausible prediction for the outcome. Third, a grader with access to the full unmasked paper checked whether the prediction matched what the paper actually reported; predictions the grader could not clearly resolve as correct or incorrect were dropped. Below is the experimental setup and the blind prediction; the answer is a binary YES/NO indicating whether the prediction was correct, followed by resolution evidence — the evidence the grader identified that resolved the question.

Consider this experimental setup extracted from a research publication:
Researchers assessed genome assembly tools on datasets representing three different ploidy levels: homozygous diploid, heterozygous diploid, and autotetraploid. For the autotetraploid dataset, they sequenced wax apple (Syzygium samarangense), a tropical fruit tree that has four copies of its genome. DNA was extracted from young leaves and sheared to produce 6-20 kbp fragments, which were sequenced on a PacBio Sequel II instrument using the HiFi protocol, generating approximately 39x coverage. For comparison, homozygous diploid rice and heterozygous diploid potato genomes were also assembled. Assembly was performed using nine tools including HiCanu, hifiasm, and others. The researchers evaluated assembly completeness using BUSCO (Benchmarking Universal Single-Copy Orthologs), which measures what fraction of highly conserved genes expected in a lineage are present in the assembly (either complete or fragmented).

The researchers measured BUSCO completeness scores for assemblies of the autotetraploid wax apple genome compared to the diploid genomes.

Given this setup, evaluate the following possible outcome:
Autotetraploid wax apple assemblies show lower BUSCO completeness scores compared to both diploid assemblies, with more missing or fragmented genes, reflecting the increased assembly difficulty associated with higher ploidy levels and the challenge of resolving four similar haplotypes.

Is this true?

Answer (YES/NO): NO